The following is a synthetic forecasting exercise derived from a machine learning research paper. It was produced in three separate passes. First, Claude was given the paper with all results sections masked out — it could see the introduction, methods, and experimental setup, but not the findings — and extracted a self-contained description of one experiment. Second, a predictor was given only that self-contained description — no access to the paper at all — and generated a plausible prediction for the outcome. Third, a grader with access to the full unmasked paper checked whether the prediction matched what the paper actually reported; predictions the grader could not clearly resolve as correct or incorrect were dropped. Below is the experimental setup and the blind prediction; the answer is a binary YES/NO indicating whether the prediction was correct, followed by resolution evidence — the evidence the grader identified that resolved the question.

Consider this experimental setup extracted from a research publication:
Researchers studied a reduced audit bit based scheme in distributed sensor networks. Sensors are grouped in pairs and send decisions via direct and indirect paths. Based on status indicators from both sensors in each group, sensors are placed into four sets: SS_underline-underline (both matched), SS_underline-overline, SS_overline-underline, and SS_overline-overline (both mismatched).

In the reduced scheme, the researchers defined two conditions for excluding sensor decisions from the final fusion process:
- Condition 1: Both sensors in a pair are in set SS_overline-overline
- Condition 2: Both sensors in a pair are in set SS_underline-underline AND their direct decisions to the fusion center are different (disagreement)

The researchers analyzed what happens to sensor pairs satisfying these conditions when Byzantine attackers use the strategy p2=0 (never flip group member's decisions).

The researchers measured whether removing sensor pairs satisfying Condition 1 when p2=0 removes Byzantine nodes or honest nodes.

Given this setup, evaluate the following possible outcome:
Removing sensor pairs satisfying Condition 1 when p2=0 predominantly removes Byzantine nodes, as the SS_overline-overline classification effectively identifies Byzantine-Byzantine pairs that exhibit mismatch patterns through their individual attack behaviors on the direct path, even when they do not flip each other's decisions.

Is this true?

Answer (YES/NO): YES